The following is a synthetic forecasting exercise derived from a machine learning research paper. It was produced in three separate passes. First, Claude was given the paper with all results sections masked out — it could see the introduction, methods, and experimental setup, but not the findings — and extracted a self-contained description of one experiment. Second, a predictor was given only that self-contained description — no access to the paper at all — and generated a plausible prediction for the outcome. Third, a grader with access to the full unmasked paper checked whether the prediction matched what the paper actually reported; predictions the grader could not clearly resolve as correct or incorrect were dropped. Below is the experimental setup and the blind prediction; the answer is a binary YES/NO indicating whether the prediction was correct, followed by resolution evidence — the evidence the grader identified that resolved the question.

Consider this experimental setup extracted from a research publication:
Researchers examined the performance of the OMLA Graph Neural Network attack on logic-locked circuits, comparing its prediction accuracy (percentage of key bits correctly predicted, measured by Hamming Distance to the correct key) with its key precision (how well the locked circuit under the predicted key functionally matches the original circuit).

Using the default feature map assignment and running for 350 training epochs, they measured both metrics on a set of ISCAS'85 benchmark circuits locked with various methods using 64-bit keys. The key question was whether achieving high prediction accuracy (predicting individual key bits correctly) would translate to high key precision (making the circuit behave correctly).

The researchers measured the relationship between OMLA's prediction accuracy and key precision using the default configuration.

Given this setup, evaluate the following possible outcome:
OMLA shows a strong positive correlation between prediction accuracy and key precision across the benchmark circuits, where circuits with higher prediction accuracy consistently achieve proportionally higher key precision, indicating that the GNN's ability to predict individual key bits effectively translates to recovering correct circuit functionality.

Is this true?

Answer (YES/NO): NO